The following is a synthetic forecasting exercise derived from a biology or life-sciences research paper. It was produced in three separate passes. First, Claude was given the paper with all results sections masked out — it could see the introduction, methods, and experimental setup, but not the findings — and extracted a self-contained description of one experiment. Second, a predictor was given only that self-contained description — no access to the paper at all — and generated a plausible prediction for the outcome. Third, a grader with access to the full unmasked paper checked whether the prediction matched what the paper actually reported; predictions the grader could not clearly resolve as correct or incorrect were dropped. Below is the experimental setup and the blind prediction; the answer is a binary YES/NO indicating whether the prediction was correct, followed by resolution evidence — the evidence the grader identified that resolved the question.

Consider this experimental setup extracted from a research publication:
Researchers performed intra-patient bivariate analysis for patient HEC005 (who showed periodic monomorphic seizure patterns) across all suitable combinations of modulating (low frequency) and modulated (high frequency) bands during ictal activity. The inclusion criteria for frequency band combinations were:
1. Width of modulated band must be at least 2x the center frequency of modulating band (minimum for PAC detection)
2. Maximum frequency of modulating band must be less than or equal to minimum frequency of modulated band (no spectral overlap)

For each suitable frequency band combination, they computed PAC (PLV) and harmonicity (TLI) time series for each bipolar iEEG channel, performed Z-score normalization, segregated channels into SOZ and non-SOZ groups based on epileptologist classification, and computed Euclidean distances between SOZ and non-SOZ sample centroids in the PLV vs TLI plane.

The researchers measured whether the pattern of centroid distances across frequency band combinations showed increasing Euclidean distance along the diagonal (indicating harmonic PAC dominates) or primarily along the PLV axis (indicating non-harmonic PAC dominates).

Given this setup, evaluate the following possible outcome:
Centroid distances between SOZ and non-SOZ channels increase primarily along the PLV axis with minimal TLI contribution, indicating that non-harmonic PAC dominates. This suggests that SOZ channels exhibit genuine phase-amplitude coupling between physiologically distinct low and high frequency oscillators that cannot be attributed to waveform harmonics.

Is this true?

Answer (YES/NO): NO